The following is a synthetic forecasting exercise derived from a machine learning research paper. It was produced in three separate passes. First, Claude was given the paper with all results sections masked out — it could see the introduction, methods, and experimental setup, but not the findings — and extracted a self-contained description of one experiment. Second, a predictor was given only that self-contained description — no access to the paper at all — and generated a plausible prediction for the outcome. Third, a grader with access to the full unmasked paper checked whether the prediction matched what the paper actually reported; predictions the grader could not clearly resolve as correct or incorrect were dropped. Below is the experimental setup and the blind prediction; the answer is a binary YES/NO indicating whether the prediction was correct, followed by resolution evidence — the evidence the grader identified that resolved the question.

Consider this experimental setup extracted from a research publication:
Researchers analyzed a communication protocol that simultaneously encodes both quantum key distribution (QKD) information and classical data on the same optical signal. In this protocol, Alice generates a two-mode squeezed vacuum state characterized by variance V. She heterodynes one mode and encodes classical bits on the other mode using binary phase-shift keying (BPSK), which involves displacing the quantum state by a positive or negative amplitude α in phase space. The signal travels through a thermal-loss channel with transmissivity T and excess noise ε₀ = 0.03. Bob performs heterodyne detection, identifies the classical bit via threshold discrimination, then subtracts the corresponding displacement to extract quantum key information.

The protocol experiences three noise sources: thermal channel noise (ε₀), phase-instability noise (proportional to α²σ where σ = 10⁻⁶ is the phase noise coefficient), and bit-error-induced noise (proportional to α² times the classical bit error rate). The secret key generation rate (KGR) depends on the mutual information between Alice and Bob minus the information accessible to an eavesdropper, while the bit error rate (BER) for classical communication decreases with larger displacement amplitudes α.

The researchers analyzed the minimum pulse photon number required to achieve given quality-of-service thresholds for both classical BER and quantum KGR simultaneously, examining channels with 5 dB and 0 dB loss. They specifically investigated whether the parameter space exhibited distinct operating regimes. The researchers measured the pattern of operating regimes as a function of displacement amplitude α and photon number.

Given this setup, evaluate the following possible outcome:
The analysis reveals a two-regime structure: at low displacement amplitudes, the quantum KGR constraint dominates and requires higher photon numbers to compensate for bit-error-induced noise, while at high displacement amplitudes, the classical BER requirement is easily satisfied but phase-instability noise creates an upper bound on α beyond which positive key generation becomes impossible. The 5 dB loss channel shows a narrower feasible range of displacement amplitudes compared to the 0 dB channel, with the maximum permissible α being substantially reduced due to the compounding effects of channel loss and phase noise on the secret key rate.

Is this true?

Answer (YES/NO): NO